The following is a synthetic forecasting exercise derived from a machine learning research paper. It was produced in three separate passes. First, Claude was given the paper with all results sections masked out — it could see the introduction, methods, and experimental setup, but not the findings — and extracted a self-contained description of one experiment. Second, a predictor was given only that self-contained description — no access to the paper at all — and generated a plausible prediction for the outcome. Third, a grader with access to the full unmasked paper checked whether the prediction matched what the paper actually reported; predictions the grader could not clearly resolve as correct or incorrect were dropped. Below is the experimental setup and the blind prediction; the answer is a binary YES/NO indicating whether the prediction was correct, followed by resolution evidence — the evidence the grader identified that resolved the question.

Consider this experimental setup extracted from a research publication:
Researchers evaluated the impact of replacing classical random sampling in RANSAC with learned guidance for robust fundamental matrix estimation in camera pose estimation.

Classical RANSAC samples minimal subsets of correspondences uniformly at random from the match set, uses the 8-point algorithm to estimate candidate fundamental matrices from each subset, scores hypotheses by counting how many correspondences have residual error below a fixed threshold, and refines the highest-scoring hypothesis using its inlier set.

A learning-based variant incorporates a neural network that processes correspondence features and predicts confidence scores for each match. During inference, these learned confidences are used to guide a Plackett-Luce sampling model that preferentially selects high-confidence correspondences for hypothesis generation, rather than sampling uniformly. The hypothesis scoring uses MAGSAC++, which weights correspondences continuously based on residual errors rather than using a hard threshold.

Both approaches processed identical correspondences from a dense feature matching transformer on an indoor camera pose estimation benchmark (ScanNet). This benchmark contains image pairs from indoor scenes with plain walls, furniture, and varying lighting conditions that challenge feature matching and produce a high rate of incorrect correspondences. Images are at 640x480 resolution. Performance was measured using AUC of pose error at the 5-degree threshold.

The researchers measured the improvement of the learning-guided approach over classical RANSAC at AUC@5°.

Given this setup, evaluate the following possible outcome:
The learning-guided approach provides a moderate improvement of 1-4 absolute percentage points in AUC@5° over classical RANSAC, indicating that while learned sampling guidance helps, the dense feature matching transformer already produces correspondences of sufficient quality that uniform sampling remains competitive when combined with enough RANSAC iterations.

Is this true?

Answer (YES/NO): NO